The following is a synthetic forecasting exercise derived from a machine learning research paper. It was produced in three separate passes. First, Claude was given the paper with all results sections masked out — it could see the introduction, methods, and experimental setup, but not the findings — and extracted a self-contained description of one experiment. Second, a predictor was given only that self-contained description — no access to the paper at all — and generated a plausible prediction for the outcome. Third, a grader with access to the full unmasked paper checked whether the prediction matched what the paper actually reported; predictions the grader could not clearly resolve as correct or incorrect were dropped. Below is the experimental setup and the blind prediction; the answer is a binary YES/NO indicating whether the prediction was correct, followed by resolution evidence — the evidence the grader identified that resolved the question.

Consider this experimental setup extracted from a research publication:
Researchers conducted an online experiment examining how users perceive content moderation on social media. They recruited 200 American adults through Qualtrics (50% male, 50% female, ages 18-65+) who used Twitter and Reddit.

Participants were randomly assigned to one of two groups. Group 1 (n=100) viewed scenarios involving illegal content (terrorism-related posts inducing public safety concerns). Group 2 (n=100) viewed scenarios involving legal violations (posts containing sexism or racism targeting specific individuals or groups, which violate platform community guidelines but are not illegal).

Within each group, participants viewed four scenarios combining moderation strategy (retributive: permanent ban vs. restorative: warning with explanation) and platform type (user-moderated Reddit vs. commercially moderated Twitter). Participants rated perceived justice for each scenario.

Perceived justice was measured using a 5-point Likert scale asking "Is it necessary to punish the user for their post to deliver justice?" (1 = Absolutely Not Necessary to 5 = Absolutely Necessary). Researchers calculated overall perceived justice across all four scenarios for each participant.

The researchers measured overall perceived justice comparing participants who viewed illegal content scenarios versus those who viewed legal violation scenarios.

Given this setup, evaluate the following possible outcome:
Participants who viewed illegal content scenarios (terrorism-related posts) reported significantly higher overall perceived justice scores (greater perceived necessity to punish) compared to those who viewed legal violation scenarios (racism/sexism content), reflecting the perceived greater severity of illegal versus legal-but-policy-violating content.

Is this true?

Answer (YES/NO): NO